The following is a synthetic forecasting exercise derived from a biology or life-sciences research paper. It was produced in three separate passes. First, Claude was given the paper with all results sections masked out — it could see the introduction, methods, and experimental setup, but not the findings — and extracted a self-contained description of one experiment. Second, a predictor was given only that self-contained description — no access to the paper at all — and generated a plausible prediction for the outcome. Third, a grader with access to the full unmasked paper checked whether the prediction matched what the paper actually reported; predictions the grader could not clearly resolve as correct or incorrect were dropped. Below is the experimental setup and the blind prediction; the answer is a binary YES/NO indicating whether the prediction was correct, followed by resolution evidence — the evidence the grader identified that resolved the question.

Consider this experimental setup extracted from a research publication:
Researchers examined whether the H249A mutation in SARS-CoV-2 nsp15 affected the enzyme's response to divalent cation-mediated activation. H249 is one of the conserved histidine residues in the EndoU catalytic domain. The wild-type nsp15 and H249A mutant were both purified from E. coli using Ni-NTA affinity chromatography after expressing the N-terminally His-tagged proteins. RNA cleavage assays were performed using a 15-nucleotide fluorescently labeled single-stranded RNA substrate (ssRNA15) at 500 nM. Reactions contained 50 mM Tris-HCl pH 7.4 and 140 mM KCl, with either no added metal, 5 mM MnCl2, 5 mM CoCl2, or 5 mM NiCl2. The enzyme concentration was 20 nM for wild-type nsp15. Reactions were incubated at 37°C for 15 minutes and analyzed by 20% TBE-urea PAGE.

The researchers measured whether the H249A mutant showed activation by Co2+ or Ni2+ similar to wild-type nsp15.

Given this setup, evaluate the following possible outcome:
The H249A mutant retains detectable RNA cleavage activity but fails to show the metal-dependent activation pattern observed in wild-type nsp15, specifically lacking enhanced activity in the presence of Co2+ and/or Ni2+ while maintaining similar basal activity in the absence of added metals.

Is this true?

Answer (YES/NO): NO